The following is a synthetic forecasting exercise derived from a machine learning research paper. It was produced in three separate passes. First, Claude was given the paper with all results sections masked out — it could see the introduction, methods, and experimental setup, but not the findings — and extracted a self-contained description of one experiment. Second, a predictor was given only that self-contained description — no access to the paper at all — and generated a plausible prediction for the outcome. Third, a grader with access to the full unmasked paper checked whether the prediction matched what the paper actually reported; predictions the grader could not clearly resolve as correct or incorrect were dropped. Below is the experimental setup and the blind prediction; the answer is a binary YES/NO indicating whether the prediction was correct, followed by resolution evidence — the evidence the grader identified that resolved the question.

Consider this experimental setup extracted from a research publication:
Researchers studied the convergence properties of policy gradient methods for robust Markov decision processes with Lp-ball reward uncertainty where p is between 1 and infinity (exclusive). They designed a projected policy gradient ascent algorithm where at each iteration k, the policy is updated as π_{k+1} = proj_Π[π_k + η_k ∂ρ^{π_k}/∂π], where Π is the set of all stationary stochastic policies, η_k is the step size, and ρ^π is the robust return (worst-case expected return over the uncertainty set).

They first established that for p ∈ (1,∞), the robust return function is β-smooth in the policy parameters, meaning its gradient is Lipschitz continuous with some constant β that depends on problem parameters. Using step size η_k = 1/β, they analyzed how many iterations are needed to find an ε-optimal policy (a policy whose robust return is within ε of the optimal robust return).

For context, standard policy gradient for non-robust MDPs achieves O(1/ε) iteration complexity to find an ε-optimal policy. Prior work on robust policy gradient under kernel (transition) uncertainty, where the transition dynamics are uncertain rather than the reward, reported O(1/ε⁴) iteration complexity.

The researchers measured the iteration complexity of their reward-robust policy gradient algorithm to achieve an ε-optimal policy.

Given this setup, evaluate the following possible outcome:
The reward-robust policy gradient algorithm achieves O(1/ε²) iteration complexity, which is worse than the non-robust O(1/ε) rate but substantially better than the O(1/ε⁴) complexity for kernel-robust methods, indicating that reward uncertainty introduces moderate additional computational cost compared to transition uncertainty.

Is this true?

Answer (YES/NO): NO